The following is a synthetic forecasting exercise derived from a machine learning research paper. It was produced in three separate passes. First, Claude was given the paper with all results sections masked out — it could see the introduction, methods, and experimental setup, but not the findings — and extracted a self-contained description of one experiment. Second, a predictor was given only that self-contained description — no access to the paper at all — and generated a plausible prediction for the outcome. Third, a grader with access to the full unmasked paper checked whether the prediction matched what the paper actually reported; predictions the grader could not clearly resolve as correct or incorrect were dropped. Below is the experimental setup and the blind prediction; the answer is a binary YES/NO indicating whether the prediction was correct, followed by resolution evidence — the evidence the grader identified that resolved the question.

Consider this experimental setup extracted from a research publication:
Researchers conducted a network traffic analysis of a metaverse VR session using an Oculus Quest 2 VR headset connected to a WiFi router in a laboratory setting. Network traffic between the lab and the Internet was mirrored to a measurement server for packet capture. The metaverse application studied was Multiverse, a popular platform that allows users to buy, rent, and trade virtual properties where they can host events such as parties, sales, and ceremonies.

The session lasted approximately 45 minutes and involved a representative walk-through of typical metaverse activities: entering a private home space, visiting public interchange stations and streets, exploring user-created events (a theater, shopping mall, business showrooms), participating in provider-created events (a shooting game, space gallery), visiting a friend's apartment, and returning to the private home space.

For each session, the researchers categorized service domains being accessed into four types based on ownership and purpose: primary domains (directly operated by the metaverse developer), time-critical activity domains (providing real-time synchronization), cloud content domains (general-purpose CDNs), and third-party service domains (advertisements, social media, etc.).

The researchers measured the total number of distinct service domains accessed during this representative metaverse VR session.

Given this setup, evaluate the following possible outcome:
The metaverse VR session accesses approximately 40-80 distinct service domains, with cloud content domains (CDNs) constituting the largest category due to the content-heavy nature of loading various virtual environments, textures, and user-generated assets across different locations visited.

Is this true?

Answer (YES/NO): NO